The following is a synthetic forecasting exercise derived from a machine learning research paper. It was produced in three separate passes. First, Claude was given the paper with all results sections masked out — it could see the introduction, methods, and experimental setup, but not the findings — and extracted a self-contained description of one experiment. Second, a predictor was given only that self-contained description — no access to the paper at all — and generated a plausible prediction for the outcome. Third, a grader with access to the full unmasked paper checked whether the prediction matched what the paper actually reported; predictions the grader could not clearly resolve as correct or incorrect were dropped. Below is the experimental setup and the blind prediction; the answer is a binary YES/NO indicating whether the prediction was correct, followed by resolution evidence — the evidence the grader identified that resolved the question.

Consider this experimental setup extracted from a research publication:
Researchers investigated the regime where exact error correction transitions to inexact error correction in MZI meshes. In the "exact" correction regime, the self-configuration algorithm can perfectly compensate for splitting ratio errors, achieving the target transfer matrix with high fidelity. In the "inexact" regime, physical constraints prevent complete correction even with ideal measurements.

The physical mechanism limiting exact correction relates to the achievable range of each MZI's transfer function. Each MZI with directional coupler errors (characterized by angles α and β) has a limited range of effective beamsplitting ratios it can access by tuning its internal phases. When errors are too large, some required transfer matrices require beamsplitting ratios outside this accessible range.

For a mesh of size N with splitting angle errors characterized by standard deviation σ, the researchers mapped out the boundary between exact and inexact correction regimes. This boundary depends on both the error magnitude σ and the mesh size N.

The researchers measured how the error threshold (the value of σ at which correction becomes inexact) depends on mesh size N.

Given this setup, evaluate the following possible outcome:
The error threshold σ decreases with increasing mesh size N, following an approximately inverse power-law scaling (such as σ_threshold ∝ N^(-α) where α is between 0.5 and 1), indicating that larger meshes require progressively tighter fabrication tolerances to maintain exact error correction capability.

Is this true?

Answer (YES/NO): NO